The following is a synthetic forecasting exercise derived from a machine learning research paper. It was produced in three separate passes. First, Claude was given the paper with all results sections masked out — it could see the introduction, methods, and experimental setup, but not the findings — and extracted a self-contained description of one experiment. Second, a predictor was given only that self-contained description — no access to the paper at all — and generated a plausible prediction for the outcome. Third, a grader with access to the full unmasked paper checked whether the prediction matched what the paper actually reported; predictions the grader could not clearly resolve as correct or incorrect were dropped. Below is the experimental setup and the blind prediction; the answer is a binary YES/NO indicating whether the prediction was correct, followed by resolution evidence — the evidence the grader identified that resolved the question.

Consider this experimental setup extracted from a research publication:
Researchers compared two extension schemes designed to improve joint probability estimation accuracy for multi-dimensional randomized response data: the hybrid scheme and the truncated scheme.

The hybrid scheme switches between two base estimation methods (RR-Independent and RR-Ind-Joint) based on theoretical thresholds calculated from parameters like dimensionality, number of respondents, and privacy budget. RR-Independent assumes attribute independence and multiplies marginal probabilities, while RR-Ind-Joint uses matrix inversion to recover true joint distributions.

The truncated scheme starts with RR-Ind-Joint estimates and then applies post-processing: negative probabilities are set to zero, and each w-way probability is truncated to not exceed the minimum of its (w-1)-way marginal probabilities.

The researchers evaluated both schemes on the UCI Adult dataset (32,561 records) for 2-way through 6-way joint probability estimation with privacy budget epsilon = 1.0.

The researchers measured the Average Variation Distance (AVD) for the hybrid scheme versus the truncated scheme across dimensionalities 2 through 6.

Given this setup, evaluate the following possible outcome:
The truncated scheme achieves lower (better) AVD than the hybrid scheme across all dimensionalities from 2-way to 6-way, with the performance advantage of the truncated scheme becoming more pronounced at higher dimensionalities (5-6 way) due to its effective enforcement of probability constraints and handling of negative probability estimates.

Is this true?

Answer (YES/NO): NO